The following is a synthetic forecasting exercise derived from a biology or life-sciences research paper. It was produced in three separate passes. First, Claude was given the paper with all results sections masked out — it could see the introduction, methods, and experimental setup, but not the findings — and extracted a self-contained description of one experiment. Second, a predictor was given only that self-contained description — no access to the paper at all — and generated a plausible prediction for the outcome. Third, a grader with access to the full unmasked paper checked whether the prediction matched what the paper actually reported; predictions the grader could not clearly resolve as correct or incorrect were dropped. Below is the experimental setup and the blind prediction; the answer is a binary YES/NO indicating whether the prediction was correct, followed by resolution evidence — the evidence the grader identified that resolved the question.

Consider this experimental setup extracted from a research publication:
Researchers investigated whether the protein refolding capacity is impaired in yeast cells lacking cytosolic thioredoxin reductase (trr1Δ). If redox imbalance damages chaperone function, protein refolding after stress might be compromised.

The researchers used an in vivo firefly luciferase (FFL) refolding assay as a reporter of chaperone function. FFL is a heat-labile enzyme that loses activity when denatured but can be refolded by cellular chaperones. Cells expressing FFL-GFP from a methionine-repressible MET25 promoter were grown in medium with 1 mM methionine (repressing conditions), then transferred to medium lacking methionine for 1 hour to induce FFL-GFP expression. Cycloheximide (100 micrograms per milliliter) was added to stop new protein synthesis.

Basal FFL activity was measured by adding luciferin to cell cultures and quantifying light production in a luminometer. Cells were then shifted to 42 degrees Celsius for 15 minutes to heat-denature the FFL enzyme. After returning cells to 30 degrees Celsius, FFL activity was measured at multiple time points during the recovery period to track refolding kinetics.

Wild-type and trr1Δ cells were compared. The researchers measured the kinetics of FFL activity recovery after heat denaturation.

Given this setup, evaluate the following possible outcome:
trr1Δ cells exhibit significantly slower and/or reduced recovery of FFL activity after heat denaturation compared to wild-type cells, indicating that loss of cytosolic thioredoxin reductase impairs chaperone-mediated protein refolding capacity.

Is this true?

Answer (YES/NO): NO